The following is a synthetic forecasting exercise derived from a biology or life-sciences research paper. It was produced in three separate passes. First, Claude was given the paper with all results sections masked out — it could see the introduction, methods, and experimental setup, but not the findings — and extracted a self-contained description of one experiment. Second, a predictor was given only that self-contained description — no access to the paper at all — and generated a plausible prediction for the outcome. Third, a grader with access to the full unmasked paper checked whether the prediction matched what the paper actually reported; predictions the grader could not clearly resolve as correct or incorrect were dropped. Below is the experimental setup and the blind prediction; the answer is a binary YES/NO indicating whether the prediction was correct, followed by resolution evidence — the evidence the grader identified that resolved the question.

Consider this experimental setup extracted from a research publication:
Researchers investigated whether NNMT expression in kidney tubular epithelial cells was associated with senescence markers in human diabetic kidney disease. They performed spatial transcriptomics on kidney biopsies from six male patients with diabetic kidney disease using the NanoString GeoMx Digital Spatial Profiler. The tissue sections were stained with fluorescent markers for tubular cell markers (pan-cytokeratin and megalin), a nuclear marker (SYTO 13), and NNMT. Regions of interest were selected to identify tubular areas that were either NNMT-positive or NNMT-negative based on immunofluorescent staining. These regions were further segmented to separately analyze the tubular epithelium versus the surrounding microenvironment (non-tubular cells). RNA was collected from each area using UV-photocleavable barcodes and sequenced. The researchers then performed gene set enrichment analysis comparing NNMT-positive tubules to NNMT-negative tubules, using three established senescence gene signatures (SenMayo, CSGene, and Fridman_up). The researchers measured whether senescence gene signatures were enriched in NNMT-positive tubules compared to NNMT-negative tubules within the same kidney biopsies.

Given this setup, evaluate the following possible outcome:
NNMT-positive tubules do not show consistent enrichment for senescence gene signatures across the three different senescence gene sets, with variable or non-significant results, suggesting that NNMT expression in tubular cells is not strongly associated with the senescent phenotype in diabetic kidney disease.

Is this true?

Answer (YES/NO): NO